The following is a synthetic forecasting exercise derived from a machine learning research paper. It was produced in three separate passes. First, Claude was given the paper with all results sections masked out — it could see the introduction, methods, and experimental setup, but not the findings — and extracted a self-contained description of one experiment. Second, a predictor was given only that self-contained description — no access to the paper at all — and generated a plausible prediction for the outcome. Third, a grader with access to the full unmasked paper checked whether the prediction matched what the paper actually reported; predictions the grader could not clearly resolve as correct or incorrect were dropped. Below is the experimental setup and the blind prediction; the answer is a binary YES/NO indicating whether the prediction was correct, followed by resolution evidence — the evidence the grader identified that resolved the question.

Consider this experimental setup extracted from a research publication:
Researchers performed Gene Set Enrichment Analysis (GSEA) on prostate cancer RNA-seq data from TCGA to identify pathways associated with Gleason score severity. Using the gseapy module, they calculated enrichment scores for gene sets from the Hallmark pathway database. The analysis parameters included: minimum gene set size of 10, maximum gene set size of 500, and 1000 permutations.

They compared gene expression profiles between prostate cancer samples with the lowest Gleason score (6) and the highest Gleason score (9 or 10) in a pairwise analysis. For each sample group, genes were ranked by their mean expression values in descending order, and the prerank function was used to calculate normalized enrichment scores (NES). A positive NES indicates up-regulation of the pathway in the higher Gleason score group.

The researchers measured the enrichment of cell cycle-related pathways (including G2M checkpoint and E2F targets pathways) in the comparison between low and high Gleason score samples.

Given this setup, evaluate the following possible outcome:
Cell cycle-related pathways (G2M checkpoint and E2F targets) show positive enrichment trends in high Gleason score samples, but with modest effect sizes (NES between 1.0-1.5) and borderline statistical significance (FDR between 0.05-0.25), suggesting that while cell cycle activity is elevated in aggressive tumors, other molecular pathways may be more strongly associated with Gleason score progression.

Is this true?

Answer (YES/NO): NO